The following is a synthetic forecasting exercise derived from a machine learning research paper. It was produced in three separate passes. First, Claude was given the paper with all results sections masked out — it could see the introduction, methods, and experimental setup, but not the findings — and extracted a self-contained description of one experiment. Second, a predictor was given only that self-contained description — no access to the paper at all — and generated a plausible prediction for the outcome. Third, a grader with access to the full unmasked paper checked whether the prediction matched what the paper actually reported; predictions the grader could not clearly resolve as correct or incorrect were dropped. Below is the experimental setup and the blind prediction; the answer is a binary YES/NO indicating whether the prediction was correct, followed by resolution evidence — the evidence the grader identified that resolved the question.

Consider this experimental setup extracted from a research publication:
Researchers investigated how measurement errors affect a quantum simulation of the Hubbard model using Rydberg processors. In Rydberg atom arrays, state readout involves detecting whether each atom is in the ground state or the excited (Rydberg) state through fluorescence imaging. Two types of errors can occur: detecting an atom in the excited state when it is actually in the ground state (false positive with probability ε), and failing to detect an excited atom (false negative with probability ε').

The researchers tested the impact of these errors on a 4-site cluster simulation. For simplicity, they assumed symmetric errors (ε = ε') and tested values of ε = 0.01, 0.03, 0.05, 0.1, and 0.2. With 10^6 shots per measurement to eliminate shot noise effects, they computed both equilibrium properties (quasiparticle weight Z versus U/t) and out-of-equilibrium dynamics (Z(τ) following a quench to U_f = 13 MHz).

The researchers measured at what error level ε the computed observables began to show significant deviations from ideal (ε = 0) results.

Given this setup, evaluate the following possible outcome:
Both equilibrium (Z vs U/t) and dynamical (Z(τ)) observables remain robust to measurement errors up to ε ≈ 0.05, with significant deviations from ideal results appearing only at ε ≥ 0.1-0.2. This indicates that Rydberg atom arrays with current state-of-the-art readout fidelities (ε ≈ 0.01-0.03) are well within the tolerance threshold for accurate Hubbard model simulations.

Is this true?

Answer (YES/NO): YES